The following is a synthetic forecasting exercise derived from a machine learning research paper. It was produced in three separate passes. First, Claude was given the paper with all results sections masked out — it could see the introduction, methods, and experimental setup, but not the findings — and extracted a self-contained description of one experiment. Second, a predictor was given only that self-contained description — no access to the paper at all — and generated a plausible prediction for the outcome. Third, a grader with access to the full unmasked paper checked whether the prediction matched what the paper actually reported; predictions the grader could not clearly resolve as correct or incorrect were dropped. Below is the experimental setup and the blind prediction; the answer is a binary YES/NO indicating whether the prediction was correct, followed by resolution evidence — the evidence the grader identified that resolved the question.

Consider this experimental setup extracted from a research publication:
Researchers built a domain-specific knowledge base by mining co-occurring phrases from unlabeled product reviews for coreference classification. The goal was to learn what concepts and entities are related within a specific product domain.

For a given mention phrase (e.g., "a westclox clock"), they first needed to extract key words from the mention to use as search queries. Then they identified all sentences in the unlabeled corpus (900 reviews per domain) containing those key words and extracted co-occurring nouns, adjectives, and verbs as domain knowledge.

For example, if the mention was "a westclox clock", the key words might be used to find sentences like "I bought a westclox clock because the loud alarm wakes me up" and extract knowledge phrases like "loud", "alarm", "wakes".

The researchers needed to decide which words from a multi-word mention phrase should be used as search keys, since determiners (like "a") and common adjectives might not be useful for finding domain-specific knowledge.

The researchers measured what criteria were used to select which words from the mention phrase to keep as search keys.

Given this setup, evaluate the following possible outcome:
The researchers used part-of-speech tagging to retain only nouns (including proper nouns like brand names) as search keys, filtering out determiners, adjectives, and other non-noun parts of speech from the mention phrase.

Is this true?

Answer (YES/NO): NO